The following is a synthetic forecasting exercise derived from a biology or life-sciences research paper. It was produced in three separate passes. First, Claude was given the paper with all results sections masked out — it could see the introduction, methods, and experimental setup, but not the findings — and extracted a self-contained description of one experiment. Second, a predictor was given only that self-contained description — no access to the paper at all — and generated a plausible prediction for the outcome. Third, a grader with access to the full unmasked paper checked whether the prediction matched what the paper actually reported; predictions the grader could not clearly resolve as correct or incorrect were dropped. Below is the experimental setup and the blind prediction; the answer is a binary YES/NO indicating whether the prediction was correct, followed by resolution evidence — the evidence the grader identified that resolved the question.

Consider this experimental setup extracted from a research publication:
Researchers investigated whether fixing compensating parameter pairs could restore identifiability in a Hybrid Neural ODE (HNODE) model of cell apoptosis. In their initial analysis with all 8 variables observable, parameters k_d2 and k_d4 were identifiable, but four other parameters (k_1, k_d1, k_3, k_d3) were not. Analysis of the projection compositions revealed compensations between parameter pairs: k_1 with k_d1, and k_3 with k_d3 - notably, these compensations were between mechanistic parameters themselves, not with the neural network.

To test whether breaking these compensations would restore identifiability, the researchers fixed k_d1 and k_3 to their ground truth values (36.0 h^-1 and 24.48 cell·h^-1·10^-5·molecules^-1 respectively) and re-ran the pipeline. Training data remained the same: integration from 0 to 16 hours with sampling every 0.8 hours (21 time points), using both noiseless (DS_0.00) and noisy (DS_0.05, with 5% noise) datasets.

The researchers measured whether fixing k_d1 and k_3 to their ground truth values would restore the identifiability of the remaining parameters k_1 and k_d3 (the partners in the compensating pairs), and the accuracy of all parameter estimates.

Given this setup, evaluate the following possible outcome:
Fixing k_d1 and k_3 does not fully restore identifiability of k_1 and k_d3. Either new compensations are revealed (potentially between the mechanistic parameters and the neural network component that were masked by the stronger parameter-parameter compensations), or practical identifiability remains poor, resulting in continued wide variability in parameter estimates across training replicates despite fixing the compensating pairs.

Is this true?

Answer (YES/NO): NO